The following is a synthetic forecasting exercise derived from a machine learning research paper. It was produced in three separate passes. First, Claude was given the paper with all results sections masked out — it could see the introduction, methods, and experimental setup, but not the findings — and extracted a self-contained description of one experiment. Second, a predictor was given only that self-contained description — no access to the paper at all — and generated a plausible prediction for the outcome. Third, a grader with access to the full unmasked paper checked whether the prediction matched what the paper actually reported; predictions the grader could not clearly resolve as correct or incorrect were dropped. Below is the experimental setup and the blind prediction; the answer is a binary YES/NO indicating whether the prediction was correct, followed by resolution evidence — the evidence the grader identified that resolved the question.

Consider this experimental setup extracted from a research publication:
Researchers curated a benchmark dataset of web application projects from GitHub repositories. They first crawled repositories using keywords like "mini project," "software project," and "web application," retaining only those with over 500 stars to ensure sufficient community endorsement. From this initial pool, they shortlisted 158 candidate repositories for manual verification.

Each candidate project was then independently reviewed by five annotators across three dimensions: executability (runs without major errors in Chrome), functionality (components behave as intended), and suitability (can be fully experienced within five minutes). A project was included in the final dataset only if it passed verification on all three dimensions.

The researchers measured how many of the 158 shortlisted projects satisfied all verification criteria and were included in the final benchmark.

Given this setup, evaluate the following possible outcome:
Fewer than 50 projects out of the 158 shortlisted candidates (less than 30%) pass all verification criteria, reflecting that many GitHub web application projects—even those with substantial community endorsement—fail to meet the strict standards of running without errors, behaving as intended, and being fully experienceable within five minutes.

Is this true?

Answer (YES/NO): YES